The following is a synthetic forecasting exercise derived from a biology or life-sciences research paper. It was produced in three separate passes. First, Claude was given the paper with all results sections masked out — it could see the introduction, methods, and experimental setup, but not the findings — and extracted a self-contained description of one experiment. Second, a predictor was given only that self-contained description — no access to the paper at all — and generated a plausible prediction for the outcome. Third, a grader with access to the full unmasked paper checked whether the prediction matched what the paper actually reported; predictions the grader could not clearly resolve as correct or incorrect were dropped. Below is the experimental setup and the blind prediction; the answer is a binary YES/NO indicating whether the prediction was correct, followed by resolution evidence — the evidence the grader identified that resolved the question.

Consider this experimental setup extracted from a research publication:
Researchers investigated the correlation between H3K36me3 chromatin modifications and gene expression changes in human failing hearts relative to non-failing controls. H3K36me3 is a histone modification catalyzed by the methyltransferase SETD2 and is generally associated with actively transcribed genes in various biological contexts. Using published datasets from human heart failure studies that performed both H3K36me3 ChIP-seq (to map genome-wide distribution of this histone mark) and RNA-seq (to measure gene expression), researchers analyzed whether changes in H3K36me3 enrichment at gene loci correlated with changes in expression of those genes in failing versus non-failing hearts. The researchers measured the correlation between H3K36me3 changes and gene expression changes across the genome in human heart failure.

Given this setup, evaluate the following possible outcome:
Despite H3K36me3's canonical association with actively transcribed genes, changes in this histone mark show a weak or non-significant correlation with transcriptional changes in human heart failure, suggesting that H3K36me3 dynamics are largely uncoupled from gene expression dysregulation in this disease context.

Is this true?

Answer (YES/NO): NO